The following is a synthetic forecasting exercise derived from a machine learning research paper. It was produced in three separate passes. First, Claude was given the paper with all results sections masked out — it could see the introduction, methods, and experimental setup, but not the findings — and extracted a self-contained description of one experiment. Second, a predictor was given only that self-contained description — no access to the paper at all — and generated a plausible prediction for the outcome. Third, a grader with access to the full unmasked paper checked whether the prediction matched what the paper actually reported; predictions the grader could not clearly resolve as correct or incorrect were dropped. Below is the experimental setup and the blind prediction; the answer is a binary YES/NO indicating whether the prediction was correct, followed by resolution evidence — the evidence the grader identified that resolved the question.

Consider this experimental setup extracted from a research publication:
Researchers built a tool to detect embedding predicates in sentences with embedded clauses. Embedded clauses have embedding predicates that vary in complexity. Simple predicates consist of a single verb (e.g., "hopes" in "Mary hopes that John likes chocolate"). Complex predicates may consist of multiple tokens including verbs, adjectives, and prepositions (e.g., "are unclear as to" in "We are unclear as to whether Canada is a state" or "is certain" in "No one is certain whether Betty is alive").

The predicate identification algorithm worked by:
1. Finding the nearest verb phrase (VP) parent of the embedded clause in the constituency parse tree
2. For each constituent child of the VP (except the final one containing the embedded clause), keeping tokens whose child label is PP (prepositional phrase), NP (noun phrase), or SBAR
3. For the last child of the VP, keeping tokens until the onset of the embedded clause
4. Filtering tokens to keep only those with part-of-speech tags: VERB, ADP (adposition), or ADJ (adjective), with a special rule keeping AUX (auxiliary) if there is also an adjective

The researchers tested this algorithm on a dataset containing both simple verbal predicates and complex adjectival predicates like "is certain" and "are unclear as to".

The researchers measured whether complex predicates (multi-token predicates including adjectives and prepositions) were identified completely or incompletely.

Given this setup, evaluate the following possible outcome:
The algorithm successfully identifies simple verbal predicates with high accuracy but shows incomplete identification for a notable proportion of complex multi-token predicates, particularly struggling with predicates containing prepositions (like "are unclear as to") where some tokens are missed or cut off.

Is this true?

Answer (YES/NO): NO